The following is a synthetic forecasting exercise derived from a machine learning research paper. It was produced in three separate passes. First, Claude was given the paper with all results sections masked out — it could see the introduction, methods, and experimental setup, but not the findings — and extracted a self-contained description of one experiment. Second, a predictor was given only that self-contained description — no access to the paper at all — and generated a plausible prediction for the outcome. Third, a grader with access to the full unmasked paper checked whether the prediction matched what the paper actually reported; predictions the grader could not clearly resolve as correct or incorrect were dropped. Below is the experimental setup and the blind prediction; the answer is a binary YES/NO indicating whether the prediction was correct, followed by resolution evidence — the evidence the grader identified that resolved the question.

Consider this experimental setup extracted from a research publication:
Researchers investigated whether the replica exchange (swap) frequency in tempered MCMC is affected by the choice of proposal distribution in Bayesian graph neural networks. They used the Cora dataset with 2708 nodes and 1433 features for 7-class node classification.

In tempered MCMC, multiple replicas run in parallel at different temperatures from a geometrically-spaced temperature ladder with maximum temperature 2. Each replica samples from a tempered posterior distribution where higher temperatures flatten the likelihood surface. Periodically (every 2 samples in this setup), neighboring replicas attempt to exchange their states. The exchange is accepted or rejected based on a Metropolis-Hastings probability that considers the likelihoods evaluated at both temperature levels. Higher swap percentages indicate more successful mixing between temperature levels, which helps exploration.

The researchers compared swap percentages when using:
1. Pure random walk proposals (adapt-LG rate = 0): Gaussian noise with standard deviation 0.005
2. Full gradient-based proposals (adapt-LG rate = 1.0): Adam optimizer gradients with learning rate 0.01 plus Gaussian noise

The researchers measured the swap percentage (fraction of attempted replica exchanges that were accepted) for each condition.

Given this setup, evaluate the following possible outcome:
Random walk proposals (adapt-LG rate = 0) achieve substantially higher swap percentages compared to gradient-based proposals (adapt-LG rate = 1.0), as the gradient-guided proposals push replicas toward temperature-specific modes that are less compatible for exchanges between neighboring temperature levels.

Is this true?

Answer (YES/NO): NO